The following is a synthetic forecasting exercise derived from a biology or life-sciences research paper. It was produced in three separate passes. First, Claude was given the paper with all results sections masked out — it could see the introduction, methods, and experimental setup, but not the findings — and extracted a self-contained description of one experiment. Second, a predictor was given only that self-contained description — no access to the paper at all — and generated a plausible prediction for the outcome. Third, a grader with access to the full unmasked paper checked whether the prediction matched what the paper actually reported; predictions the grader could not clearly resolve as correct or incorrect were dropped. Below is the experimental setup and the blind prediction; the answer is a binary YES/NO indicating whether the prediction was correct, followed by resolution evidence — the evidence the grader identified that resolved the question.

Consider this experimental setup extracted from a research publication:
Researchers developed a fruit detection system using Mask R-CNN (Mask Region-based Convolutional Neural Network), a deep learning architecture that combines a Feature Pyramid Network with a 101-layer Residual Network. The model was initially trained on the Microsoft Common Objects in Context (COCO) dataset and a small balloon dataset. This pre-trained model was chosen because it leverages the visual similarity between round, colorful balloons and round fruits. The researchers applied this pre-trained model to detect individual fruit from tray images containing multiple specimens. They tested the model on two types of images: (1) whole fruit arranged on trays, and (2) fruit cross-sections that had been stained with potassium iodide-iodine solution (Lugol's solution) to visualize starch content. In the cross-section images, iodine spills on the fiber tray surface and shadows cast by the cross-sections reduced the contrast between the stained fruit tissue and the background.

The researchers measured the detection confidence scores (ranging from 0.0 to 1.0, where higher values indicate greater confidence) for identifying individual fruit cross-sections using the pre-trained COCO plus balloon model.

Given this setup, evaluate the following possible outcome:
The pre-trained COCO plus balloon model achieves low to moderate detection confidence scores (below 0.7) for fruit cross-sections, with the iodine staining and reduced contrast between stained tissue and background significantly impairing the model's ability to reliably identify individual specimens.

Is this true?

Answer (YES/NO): NO